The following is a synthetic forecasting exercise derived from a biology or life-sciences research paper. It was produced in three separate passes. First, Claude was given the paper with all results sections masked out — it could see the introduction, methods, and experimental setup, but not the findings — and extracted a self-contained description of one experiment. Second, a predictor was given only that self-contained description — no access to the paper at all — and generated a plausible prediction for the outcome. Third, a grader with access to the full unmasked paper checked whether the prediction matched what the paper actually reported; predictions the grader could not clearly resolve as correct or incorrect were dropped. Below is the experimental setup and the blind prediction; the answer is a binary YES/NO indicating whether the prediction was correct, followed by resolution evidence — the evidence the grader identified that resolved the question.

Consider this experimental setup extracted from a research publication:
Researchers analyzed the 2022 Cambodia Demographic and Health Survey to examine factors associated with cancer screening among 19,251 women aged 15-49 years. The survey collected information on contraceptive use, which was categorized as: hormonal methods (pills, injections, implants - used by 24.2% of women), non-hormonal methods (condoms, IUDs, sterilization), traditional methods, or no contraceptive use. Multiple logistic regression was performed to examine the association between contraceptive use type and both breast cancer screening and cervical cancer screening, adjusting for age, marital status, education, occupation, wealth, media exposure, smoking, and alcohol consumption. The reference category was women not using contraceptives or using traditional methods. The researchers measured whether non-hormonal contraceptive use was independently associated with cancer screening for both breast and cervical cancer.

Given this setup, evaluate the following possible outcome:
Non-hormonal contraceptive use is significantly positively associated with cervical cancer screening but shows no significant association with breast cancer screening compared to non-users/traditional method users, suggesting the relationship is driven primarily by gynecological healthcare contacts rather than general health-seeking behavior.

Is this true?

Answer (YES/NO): NO